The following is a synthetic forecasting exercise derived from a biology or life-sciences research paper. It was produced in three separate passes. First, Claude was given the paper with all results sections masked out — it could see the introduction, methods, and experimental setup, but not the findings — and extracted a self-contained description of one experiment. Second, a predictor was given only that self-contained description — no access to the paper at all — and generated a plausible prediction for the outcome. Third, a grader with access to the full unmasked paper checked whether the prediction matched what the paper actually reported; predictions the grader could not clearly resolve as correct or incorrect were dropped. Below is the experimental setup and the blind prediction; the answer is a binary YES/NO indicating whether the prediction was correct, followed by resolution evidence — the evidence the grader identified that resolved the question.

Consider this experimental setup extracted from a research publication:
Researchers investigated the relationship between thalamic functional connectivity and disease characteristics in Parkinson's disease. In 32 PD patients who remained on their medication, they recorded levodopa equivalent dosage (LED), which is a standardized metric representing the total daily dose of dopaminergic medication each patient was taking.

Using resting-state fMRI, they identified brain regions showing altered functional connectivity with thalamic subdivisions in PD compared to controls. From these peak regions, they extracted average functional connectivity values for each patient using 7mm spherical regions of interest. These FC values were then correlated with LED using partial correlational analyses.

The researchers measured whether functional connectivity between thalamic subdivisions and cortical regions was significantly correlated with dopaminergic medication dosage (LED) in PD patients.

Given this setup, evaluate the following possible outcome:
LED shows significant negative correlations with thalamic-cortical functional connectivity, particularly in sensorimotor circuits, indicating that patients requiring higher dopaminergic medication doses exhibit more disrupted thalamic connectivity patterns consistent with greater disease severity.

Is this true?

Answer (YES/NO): NO